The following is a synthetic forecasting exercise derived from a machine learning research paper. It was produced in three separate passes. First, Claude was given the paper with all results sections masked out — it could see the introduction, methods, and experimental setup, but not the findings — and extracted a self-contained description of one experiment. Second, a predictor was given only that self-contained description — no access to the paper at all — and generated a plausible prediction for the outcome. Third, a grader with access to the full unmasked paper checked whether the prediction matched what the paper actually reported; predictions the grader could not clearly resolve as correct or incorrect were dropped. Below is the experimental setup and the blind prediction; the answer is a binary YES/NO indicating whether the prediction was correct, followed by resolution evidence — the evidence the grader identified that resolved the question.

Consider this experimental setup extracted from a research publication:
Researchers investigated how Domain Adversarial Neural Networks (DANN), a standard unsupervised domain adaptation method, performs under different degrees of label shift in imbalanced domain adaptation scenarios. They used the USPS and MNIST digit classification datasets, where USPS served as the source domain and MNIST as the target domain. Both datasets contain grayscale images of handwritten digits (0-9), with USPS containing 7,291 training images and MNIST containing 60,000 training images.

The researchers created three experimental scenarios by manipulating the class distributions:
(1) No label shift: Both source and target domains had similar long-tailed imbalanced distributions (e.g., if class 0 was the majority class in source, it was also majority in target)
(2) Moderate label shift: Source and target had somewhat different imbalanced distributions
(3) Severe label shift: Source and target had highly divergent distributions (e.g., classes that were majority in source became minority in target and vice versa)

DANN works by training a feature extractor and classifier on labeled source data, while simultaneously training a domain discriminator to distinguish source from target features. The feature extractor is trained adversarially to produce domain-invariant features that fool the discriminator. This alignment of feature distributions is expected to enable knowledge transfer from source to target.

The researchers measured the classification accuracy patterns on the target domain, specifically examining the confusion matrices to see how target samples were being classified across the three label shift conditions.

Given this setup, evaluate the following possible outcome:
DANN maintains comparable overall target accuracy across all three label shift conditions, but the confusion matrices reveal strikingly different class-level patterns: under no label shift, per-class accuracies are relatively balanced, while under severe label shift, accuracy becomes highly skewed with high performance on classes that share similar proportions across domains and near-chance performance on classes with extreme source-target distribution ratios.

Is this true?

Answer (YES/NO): NO